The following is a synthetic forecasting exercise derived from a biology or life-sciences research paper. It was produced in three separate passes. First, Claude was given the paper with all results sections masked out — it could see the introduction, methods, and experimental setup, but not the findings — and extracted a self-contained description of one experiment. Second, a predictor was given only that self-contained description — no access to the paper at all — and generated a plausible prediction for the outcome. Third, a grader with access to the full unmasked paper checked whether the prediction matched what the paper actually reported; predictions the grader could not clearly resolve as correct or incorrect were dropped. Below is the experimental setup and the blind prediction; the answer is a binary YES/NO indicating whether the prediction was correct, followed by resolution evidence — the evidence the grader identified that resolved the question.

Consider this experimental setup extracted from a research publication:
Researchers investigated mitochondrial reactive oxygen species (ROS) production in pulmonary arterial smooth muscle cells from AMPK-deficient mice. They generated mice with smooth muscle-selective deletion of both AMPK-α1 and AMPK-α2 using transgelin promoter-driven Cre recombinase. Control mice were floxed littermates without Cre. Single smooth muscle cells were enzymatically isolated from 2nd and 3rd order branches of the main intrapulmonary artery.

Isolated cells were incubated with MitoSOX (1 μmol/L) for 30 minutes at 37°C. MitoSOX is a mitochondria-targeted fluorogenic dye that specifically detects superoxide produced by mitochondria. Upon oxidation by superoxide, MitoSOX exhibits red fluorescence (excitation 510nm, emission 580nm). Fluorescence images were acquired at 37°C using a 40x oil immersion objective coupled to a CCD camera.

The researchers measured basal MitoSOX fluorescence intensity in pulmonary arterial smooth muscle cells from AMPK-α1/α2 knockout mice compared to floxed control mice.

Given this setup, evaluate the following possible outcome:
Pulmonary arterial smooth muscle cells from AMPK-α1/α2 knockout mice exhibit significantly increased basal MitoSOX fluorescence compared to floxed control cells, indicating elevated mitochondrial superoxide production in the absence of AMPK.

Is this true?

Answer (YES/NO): YES